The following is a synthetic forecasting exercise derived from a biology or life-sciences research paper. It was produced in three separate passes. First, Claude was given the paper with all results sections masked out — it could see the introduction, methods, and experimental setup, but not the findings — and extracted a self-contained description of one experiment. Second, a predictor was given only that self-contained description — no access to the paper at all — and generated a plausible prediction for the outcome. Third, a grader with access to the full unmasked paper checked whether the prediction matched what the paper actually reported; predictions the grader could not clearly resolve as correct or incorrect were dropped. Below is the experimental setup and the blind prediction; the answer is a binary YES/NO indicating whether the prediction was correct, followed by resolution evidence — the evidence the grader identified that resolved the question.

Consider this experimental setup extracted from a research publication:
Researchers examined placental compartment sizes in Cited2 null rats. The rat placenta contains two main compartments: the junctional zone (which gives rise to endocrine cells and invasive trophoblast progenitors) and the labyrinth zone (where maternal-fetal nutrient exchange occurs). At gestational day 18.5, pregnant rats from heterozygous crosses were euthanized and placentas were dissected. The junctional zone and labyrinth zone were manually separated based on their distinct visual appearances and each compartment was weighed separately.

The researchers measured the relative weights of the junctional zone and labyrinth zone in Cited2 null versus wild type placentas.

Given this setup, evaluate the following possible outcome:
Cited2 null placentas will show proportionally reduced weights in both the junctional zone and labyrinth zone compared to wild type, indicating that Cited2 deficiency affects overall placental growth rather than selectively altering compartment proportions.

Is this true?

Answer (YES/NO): NO